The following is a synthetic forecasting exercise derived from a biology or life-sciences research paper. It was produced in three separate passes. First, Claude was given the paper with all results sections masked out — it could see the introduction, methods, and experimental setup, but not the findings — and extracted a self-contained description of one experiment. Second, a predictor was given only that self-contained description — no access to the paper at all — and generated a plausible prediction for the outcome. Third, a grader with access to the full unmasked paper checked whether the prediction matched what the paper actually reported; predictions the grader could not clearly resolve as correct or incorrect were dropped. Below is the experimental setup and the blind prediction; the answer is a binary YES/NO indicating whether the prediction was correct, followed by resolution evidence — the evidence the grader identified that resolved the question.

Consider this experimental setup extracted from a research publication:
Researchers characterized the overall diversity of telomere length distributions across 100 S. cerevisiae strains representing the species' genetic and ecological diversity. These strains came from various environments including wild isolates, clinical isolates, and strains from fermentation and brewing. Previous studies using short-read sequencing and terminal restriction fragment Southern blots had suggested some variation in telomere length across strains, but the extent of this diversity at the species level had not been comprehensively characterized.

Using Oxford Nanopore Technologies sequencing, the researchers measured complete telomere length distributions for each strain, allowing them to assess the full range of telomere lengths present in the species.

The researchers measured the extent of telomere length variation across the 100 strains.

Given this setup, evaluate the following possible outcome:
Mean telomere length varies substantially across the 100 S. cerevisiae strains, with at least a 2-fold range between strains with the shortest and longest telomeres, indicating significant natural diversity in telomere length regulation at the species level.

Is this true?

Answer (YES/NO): YES